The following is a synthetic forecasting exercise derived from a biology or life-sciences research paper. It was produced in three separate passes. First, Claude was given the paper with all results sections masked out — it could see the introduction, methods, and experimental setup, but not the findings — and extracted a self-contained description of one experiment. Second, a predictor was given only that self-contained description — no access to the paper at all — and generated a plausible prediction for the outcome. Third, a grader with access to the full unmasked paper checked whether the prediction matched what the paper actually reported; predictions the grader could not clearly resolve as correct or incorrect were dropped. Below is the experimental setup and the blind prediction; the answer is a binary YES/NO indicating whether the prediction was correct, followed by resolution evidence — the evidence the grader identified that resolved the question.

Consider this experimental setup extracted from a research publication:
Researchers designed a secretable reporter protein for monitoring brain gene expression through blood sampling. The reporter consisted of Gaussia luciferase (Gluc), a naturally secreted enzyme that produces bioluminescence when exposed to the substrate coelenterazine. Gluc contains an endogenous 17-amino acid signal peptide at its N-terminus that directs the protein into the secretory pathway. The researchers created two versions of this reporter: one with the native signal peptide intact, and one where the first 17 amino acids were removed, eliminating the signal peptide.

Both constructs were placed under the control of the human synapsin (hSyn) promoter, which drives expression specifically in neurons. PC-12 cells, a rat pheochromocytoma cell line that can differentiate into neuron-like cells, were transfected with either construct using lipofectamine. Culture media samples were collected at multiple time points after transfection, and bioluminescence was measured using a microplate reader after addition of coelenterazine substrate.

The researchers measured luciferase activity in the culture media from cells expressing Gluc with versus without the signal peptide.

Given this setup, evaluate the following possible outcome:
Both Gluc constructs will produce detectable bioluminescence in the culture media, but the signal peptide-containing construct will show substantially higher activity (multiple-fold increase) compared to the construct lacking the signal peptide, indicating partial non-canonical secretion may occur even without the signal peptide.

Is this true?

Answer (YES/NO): NO